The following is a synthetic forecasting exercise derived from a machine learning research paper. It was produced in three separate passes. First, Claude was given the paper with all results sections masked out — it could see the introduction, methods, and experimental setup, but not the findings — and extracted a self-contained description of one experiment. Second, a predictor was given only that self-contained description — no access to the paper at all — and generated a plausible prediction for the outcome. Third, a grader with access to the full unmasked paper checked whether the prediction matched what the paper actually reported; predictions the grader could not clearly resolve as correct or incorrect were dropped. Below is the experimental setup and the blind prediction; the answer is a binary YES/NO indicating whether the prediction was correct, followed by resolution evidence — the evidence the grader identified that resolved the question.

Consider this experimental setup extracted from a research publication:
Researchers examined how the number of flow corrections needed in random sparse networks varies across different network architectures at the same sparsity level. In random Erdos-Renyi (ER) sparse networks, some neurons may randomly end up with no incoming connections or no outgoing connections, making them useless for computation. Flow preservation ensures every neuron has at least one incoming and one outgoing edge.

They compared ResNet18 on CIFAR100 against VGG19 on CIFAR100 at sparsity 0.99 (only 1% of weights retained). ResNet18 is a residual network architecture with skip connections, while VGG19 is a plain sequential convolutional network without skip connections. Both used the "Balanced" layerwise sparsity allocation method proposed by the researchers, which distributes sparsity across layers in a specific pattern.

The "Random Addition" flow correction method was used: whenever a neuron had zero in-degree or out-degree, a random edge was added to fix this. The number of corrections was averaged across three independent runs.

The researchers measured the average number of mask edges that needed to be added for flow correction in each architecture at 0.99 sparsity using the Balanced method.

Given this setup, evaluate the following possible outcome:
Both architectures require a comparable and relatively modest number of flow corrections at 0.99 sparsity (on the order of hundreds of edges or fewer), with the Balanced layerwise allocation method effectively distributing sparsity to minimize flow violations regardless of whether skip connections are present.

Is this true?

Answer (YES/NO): NO